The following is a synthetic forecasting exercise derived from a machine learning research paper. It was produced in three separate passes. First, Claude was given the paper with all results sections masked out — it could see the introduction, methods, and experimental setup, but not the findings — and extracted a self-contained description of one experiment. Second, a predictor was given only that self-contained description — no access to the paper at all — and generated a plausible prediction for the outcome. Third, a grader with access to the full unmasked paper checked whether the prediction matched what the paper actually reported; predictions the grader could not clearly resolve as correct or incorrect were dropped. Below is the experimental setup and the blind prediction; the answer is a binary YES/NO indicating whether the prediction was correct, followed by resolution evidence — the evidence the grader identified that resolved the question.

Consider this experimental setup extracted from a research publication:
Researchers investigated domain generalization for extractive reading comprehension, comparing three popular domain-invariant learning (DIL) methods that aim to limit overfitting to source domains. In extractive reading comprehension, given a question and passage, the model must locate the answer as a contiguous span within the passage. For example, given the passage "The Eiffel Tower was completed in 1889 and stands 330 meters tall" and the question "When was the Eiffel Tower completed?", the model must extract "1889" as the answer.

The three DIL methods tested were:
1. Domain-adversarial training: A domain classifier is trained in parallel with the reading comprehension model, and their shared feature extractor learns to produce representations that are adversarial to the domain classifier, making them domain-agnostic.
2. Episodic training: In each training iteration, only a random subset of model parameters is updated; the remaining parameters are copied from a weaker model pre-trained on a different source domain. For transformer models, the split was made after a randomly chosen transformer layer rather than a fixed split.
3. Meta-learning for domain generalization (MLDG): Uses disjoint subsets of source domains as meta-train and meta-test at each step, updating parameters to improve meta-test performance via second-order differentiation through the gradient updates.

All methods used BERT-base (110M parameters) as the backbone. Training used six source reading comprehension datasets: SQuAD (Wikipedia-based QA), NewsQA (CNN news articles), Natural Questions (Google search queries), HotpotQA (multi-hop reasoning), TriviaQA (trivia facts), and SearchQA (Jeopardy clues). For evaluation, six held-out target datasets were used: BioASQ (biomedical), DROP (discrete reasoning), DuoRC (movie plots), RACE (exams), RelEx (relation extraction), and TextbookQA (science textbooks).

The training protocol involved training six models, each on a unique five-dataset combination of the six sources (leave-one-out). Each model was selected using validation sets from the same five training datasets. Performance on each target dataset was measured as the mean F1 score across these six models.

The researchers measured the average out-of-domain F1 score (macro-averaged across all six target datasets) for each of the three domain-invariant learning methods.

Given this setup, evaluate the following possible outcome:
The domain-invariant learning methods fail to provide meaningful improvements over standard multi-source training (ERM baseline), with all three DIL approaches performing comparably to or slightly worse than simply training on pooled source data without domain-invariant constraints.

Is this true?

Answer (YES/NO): NO